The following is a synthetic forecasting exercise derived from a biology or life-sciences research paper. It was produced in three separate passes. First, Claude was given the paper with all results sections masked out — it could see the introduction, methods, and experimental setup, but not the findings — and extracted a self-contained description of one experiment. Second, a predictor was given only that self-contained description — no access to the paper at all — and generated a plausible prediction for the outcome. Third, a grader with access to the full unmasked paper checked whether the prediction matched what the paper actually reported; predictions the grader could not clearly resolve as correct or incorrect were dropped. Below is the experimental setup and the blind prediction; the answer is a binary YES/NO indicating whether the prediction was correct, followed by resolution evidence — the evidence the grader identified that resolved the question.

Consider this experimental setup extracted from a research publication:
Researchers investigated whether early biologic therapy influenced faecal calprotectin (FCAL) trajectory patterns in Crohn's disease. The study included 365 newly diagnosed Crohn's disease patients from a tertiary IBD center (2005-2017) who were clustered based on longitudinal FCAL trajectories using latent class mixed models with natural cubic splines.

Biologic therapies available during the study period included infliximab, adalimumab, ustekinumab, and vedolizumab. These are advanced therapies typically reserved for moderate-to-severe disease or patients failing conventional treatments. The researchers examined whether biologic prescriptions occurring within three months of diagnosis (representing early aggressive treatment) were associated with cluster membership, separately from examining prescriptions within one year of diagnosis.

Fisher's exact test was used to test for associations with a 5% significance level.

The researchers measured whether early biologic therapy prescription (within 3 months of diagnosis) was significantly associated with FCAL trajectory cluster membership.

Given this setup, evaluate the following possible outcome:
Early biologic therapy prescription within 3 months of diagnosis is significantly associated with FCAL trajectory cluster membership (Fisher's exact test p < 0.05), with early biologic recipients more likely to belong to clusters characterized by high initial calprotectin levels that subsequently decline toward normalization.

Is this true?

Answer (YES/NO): YES